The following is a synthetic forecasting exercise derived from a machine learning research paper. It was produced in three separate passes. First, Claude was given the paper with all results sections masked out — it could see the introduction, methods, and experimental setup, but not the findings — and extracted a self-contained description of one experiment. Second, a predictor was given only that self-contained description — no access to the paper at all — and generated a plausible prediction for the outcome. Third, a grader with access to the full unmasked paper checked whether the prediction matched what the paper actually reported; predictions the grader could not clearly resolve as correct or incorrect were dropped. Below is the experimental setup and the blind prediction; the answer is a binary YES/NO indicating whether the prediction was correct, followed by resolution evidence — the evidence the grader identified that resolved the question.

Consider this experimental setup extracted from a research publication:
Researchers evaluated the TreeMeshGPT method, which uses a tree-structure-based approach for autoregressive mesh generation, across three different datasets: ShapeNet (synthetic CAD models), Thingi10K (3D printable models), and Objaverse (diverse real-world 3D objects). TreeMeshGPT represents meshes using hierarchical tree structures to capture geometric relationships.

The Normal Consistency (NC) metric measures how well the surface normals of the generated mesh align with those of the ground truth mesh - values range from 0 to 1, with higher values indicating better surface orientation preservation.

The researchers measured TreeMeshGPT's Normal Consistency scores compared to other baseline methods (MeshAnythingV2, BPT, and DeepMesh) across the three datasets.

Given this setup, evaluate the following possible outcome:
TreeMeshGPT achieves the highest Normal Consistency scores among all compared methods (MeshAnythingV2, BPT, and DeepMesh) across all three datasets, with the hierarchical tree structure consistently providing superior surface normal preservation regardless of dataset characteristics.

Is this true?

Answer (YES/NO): NO